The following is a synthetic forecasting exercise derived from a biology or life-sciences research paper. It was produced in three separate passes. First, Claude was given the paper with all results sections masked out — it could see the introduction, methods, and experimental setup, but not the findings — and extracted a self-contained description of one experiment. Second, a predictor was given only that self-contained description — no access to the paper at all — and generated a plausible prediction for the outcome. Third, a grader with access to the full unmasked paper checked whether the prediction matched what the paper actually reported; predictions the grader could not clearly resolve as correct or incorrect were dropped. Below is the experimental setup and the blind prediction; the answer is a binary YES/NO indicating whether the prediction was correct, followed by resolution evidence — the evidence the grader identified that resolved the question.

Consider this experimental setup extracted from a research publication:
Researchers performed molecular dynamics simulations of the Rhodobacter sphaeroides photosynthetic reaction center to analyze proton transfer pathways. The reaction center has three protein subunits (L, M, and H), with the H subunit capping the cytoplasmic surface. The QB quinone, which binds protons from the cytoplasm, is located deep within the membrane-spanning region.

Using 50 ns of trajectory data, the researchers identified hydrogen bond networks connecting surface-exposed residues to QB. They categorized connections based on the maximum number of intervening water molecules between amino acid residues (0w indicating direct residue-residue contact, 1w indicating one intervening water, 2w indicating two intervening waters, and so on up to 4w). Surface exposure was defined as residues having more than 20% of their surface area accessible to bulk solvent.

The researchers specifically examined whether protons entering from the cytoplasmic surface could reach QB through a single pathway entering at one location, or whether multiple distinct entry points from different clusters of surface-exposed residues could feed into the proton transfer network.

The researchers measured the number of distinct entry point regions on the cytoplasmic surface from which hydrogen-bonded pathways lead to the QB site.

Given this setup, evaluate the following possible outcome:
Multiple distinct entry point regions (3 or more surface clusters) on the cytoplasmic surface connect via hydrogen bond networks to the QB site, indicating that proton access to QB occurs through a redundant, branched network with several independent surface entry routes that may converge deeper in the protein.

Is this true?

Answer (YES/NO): YES